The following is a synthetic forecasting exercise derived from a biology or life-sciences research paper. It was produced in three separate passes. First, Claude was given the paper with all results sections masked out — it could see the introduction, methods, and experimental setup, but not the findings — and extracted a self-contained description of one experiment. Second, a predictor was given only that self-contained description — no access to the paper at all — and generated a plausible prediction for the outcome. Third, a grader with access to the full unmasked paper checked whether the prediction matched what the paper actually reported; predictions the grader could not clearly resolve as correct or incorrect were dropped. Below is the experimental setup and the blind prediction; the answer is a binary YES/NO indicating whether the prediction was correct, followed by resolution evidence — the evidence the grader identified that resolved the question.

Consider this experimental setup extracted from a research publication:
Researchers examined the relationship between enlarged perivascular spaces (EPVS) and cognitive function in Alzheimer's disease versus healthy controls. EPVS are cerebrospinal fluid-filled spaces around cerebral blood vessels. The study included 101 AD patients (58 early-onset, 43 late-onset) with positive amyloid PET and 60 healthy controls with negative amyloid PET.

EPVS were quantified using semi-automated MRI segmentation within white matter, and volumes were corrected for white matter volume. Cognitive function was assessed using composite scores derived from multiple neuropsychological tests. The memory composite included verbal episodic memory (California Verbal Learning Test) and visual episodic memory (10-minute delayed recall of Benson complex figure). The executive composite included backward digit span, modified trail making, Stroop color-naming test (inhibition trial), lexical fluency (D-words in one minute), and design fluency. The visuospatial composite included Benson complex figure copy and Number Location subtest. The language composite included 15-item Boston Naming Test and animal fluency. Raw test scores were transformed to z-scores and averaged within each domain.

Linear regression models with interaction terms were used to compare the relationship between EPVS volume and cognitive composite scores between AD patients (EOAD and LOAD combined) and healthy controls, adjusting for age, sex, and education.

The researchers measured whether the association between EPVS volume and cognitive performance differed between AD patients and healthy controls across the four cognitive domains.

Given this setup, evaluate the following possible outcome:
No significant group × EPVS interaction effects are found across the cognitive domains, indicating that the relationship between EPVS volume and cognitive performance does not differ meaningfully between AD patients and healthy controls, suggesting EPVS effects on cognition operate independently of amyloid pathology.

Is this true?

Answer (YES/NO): NO